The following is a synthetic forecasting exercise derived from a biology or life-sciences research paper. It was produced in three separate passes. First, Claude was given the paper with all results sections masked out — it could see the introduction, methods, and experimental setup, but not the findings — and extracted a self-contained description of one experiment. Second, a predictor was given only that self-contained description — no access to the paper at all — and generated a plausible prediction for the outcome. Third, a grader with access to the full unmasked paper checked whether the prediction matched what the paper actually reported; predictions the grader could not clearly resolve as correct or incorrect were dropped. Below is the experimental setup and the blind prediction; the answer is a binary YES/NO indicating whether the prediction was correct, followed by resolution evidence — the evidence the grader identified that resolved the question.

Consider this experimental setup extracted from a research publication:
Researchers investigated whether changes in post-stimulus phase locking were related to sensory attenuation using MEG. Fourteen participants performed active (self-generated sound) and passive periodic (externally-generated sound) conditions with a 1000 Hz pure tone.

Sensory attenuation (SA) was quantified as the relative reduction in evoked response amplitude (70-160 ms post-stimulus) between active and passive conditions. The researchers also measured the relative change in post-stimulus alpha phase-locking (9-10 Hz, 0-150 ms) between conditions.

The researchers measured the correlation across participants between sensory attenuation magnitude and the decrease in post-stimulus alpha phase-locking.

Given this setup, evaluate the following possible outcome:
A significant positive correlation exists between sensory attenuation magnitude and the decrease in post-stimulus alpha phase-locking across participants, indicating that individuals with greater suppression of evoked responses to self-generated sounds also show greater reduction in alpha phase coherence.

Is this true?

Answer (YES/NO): YES